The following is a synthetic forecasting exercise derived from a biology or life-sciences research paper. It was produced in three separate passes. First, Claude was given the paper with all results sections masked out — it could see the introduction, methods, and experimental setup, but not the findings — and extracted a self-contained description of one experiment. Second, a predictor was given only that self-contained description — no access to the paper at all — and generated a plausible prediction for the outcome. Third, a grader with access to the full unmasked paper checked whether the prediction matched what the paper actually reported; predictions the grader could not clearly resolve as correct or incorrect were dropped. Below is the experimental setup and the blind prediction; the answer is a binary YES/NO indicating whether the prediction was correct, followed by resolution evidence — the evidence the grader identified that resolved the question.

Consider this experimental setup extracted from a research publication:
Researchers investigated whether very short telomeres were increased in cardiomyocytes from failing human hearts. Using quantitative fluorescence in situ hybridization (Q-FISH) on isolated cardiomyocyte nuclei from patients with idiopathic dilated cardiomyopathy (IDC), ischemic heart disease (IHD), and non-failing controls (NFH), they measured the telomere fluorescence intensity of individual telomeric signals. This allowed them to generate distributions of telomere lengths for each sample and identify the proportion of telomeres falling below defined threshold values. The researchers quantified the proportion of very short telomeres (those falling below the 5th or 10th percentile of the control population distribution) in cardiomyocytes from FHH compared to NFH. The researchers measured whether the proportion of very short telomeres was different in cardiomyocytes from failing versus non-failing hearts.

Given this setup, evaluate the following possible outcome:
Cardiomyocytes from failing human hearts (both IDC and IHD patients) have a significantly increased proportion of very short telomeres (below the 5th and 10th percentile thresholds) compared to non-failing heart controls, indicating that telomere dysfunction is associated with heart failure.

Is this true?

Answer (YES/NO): YES